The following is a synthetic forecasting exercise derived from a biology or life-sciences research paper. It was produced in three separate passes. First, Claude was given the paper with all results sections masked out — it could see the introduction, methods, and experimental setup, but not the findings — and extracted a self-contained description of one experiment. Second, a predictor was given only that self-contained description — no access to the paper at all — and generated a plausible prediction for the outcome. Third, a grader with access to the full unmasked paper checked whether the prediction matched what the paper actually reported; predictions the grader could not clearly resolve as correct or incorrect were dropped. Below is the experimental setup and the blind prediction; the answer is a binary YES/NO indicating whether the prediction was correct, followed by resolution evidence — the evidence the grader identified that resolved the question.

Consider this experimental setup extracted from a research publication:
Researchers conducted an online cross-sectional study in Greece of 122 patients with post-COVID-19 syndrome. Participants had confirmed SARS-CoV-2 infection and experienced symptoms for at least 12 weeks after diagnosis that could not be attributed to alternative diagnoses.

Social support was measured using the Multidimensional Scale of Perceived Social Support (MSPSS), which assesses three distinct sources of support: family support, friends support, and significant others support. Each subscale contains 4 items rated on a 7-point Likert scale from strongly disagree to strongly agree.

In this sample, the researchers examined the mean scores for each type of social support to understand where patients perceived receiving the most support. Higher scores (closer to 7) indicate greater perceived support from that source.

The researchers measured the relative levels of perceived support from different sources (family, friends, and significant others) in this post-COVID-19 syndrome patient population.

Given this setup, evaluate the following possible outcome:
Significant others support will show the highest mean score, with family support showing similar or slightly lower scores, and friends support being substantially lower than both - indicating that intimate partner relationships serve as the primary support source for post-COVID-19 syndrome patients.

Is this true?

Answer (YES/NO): NO